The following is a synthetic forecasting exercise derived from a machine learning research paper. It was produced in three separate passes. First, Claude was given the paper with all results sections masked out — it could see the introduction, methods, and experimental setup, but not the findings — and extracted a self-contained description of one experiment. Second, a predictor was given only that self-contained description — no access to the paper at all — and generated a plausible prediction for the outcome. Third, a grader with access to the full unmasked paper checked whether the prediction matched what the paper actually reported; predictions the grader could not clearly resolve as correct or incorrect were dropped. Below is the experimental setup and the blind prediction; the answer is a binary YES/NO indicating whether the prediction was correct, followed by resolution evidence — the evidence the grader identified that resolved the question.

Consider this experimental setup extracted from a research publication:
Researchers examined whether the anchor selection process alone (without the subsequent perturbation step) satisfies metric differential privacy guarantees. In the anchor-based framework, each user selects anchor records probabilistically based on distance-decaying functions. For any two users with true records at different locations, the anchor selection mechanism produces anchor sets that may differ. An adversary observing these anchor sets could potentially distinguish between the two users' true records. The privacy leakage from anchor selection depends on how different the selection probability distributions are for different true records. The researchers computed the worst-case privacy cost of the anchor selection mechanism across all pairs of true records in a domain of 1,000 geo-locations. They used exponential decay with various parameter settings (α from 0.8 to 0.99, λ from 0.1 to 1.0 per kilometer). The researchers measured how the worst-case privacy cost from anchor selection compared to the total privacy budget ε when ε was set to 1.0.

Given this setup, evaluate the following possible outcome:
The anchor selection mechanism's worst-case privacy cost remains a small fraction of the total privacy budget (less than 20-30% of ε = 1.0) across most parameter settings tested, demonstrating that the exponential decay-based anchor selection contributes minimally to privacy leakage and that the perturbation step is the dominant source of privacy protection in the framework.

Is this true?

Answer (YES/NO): NO